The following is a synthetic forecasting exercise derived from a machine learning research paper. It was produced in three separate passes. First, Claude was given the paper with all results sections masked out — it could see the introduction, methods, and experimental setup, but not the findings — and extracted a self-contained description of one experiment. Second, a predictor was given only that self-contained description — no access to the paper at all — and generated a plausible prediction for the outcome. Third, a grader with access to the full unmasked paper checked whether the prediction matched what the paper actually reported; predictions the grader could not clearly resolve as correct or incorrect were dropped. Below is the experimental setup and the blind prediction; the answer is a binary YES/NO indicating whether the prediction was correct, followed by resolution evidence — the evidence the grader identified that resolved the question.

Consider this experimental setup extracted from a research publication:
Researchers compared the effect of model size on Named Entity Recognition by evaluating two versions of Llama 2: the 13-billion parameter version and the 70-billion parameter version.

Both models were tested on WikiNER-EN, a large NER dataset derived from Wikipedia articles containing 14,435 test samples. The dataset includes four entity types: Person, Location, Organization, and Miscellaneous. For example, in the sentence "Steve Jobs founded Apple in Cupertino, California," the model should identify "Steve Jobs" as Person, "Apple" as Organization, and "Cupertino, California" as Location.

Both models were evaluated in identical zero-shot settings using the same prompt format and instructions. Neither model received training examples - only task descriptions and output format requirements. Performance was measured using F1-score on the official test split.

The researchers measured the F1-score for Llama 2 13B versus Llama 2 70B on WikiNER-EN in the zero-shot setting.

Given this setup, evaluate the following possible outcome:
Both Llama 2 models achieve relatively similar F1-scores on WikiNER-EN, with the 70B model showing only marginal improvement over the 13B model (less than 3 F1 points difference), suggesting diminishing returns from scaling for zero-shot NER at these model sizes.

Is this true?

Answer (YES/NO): NO